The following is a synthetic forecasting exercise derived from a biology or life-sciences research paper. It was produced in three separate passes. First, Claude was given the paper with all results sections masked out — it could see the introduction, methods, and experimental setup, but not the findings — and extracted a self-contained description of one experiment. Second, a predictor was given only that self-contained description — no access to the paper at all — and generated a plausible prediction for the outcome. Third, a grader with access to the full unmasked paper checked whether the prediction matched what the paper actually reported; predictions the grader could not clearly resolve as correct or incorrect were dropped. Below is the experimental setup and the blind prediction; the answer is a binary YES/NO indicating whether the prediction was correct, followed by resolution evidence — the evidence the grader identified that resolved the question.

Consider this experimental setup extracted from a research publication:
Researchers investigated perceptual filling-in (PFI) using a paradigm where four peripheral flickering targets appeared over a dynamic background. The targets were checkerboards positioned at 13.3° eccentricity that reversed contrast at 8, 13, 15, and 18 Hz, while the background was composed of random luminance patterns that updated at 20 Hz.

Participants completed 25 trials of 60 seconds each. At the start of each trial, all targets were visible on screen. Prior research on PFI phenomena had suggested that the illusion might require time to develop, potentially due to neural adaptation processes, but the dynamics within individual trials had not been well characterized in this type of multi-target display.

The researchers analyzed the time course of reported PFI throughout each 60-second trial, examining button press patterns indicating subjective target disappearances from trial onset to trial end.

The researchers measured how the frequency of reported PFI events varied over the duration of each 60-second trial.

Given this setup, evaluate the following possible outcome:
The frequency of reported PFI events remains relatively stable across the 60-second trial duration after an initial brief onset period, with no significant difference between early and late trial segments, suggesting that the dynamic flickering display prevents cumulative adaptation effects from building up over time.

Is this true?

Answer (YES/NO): NO